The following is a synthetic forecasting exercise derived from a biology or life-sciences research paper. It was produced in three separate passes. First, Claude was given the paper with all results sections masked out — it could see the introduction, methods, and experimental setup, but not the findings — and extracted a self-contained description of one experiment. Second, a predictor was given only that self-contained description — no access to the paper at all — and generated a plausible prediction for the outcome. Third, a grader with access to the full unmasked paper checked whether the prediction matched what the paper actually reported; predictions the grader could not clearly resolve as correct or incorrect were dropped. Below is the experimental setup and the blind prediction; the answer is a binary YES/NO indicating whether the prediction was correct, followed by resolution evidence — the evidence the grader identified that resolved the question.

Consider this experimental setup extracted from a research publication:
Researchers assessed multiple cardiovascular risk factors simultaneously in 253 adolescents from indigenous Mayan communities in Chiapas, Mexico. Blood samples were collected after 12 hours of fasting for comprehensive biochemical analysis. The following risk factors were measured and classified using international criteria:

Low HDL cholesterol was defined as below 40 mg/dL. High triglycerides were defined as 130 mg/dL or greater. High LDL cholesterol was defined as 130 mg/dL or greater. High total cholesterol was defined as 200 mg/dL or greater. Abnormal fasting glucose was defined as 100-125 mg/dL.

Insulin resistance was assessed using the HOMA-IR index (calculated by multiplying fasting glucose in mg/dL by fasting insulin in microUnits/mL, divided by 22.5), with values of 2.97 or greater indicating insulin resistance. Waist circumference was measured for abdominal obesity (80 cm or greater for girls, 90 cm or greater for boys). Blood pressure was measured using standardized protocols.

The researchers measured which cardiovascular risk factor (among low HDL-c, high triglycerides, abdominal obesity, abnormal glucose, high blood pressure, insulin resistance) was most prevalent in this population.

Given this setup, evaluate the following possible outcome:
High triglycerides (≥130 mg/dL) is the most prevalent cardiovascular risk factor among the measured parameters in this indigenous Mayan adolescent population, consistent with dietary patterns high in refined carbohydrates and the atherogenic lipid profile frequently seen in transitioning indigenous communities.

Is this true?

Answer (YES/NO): NO